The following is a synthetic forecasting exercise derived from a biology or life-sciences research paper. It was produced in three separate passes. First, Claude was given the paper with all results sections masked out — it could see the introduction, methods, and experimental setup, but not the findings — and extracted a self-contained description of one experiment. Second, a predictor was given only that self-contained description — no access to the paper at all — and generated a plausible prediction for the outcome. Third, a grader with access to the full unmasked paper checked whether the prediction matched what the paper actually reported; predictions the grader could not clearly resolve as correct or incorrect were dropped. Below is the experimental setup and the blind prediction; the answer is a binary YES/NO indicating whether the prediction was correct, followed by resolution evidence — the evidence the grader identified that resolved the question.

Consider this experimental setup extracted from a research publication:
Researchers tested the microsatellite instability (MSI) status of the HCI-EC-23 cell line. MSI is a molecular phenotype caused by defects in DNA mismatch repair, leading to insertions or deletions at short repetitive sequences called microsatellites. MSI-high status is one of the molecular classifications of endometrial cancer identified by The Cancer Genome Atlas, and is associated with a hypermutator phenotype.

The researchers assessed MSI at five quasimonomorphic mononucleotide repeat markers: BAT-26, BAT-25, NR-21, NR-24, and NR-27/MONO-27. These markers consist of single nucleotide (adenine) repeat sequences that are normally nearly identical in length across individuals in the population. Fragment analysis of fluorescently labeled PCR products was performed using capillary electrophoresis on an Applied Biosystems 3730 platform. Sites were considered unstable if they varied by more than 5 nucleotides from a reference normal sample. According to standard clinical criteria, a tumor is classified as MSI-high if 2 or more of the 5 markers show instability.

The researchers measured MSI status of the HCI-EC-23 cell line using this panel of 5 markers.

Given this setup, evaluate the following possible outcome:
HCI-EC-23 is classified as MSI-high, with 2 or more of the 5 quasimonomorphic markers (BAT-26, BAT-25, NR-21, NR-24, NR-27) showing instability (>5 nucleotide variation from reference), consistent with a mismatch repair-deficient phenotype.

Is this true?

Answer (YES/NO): YES